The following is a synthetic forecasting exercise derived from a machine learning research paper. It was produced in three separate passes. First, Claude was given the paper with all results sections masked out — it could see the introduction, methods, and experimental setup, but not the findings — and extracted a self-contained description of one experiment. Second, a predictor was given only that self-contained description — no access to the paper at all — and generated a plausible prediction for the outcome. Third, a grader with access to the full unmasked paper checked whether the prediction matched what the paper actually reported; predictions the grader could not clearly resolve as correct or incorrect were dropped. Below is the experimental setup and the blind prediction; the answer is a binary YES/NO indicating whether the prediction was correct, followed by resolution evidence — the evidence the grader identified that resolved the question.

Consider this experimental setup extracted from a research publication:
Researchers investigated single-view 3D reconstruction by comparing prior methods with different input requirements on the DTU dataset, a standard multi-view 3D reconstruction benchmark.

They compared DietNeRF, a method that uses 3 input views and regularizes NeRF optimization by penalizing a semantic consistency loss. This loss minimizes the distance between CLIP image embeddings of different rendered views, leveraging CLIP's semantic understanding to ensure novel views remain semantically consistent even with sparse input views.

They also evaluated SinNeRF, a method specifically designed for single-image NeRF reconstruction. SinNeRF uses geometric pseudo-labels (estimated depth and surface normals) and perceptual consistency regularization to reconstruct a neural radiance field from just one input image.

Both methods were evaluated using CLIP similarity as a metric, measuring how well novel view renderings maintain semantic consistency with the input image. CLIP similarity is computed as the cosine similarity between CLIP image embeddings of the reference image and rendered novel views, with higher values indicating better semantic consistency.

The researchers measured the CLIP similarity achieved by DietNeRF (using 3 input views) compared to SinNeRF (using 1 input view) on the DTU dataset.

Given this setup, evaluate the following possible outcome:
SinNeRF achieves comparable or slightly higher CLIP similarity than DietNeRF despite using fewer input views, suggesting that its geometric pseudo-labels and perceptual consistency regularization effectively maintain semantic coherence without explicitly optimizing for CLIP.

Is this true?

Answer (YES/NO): YES